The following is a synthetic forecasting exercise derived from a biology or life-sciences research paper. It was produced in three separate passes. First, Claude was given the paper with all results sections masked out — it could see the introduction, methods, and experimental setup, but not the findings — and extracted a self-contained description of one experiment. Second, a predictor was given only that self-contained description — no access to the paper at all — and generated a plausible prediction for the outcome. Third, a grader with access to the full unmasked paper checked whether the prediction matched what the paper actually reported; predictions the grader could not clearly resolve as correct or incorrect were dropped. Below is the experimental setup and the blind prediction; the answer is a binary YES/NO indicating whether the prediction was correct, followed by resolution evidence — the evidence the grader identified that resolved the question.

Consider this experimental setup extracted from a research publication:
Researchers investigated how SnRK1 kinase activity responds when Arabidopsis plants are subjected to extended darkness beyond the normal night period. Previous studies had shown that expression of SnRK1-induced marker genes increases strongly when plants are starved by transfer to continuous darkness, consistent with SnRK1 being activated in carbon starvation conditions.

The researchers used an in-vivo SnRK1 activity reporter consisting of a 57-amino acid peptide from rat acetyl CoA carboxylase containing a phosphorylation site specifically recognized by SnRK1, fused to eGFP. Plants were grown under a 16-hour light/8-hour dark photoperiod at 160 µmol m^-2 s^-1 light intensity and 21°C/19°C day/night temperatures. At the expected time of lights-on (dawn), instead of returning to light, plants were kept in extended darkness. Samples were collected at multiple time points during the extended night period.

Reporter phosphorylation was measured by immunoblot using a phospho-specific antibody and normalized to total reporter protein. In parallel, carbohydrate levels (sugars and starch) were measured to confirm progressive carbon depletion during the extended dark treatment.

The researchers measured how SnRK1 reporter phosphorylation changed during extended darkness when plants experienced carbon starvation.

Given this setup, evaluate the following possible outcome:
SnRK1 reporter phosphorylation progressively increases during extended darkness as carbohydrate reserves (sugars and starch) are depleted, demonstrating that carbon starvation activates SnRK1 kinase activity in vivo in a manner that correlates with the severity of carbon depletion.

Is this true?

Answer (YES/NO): YES